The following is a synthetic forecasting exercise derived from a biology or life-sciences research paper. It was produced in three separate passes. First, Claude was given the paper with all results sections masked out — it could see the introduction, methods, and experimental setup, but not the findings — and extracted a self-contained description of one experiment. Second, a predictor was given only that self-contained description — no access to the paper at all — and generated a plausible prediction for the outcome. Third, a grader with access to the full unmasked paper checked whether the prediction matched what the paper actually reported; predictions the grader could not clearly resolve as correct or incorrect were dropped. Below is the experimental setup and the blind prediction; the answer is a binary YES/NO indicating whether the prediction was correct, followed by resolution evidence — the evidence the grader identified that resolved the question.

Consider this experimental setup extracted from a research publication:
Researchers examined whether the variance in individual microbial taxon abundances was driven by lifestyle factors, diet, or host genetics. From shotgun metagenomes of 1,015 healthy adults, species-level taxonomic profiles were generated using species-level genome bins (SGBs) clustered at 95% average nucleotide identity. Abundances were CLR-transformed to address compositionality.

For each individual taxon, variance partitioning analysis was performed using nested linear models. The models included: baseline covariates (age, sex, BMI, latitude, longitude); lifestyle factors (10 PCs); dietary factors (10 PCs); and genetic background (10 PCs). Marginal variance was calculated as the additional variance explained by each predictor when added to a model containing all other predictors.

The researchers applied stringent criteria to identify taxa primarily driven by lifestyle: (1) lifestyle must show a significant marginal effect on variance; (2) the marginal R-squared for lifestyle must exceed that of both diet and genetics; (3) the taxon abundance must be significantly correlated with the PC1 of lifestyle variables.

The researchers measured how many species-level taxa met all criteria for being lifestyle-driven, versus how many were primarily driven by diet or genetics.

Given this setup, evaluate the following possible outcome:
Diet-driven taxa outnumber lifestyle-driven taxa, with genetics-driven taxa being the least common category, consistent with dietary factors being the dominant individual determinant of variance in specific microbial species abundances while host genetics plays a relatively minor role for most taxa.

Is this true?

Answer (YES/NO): NO